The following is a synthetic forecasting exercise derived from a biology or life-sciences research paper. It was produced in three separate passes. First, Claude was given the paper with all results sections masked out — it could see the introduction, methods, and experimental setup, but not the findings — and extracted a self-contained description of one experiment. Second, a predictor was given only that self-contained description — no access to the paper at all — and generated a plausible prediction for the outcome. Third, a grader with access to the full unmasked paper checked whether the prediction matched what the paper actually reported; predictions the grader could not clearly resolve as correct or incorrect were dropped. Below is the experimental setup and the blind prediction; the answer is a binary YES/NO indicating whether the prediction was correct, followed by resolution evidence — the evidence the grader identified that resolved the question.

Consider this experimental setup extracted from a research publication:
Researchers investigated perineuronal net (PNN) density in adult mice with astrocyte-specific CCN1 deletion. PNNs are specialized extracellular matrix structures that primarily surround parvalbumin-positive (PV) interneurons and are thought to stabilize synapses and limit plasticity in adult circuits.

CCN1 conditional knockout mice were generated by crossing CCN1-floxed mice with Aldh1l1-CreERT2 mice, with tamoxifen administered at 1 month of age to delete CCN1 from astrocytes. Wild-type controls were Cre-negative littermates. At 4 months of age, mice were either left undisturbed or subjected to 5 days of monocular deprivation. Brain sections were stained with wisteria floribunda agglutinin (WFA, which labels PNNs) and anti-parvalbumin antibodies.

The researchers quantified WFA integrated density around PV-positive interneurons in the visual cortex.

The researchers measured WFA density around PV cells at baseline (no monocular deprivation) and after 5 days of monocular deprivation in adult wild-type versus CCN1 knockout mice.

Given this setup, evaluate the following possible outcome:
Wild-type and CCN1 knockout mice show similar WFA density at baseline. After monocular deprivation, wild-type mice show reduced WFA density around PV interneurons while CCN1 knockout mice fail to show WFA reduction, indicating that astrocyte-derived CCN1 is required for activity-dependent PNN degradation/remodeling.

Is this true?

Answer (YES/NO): NO